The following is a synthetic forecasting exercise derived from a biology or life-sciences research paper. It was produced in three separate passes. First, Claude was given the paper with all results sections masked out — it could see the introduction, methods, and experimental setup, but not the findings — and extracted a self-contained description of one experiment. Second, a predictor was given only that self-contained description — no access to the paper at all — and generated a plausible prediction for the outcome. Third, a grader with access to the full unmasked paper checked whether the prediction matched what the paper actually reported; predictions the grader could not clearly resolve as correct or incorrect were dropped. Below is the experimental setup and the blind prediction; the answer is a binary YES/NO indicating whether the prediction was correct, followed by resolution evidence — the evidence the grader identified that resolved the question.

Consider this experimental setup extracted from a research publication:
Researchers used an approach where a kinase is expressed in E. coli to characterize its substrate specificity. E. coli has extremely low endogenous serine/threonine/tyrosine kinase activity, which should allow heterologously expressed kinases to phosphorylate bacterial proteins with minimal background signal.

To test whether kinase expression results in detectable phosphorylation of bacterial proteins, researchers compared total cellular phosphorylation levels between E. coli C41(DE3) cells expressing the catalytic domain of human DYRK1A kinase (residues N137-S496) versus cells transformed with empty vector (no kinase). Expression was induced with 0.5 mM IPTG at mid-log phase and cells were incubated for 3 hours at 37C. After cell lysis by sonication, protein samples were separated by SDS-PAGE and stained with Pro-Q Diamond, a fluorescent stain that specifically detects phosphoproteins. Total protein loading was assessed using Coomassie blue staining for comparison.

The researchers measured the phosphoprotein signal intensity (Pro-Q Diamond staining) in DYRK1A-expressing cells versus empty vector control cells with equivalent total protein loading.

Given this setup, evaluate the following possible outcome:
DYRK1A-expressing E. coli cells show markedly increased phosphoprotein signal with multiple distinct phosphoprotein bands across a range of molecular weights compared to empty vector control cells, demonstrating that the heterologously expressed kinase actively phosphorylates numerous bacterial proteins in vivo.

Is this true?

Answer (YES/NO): YES